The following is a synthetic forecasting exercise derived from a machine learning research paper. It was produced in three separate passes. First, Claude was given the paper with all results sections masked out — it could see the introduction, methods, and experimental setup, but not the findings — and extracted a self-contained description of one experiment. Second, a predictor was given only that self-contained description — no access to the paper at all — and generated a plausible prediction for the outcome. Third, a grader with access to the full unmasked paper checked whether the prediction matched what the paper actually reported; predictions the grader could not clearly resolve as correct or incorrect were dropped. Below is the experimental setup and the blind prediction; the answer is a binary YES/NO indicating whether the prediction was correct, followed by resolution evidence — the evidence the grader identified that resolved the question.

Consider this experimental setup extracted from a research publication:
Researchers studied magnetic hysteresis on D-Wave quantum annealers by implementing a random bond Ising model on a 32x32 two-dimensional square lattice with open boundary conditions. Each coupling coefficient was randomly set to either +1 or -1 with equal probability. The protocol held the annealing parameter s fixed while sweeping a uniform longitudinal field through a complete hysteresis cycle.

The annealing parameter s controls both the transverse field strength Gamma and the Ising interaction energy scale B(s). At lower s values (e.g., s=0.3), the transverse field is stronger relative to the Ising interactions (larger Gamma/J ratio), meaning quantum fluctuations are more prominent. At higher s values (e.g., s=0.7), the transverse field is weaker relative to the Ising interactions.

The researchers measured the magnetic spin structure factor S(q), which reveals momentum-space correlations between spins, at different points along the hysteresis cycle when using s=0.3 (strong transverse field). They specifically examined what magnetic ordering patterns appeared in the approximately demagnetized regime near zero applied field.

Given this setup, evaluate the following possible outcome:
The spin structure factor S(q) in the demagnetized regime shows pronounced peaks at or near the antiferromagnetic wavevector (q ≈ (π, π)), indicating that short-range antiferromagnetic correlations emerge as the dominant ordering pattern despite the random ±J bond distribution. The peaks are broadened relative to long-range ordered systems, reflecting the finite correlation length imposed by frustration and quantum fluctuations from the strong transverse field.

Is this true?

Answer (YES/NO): NO